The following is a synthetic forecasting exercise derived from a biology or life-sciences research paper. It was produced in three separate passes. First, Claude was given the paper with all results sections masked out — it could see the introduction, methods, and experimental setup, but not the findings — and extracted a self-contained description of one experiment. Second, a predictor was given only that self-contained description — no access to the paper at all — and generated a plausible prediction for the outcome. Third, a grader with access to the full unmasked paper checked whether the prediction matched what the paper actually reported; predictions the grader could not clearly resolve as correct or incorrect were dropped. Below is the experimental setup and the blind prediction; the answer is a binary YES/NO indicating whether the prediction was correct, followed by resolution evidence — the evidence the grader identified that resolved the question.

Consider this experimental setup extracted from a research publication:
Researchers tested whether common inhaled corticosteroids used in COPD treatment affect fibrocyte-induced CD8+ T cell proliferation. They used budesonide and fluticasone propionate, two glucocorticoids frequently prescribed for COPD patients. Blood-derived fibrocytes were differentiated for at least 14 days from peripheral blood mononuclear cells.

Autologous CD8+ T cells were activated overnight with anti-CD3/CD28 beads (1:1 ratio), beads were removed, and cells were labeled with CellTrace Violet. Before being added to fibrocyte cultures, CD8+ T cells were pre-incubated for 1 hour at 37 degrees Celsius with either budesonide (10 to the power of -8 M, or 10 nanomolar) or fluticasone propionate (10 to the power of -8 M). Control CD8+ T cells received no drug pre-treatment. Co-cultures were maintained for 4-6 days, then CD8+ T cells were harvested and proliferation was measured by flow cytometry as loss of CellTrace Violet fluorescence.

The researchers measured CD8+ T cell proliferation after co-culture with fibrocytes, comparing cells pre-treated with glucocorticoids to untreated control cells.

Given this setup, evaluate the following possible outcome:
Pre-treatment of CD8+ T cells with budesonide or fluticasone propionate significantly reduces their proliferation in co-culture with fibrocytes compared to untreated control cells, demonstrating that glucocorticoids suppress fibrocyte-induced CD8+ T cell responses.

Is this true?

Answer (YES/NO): NO